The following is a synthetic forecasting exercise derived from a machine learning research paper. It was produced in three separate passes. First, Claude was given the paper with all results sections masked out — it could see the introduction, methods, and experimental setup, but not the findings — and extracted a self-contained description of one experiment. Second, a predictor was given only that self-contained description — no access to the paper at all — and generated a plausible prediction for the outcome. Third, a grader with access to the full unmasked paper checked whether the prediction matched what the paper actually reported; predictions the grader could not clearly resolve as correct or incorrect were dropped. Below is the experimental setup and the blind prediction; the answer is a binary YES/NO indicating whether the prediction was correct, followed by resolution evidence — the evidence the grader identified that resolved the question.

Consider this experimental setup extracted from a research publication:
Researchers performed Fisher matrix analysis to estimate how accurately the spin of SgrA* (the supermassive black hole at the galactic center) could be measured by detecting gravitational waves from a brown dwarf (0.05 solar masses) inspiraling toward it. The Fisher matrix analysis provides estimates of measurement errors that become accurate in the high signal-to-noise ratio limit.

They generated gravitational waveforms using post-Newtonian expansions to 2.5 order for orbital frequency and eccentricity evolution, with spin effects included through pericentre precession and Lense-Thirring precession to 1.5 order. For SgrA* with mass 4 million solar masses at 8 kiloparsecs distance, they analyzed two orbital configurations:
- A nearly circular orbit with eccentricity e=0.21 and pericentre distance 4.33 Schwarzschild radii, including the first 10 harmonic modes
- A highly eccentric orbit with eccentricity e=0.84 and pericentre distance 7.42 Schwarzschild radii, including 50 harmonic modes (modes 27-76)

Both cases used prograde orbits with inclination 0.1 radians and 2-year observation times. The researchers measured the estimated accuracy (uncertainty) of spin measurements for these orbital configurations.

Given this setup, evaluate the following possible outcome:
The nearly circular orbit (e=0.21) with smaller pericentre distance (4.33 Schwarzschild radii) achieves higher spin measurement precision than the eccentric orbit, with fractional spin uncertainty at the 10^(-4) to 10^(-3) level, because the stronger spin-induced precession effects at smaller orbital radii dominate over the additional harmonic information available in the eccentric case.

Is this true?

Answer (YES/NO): NO